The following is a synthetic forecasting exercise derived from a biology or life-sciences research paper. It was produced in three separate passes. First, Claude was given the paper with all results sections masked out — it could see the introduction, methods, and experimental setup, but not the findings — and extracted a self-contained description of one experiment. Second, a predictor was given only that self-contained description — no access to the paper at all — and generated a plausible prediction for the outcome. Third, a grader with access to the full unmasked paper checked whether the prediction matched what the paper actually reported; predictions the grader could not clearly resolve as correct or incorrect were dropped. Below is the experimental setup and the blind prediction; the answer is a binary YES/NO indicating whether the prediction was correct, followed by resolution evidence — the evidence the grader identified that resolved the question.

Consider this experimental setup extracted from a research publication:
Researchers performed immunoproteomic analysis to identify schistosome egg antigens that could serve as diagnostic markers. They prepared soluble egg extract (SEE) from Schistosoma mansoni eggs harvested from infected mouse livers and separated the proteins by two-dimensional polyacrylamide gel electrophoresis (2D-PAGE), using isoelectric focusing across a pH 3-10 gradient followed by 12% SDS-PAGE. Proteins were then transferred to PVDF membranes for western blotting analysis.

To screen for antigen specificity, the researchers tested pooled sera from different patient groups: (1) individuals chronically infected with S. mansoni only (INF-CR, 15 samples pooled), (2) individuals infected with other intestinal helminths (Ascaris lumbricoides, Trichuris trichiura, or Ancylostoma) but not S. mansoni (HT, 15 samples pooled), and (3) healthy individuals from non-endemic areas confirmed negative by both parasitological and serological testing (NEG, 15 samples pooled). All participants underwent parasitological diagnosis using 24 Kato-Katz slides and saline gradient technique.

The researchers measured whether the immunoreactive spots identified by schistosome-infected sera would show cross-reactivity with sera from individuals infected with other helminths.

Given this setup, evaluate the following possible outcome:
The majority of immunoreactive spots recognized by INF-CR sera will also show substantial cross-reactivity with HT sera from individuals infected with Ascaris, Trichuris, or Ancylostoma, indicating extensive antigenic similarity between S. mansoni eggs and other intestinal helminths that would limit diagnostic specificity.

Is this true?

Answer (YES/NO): YES